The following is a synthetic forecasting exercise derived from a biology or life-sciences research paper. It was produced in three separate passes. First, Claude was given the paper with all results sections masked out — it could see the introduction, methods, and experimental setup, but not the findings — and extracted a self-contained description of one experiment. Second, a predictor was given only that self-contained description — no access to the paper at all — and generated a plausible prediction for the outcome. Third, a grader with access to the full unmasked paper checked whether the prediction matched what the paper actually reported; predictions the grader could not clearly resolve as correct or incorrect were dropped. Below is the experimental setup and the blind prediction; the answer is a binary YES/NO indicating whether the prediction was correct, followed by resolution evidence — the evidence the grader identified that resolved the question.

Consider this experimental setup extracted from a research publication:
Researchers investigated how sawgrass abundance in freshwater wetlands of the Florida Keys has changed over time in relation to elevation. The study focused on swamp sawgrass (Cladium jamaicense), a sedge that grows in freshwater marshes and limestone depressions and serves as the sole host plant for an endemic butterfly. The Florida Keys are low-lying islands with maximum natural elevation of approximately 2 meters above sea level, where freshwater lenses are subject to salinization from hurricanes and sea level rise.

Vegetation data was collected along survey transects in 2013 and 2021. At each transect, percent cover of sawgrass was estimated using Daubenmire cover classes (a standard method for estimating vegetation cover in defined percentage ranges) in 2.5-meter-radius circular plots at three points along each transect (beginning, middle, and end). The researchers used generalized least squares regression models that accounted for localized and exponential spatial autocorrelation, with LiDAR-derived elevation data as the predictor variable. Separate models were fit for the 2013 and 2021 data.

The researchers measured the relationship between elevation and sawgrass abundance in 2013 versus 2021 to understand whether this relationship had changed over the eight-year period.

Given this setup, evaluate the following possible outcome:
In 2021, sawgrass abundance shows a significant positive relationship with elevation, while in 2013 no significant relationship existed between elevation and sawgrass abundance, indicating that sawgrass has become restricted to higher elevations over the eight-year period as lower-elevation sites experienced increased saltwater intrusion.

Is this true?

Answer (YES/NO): YES